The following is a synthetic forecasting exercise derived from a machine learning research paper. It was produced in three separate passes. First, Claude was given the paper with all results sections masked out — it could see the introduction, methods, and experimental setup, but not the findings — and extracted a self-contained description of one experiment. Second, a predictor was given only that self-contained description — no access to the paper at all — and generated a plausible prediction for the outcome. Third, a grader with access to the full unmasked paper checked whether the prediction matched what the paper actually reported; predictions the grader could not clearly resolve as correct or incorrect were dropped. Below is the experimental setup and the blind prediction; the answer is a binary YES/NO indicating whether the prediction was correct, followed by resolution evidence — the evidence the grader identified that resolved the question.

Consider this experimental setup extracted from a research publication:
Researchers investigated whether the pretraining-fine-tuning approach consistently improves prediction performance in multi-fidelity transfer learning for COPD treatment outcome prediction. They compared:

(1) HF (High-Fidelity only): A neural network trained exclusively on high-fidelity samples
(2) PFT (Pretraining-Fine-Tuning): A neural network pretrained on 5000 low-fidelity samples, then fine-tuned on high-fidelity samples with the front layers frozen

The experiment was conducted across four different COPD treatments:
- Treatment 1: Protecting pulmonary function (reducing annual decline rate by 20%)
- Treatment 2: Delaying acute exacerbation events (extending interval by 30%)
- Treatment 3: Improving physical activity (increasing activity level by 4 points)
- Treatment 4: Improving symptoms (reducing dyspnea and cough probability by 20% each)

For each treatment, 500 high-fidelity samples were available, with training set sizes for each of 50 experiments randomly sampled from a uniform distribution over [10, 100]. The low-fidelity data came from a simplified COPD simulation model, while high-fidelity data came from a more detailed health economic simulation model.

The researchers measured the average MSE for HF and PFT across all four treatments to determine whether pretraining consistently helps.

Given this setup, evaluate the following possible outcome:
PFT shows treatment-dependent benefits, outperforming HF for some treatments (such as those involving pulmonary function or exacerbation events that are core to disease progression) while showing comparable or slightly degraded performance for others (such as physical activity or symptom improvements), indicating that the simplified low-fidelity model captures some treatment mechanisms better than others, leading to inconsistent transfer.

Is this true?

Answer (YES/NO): NO